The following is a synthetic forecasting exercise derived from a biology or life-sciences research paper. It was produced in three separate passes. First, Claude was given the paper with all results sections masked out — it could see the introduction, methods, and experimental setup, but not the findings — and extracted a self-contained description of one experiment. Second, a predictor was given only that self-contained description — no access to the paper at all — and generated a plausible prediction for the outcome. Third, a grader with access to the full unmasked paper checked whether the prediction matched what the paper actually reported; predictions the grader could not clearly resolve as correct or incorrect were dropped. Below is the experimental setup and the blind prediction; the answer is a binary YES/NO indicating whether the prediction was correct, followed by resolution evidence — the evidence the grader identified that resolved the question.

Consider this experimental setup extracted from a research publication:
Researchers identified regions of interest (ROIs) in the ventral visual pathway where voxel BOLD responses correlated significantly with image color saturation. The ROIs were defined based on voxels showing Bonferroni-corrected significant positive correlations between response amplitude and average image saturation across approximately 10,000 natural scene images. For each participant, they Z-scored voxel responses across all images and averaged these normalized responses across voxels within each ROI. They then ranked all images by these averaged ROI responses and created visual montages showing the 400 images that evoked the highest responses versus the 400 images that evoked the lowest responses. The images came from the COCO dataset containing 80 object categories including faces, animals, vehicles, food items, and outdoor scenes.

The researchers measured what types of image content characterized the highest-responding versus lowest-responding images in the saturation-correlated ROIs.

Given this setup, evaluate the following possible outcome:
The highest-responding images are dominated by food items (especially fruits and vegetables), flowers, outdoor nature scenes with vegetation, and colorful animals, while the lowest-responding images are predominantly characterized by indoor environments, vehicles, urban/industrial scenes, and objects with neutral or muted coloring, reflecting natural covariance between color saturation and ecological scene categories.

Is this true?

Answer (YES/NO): NO